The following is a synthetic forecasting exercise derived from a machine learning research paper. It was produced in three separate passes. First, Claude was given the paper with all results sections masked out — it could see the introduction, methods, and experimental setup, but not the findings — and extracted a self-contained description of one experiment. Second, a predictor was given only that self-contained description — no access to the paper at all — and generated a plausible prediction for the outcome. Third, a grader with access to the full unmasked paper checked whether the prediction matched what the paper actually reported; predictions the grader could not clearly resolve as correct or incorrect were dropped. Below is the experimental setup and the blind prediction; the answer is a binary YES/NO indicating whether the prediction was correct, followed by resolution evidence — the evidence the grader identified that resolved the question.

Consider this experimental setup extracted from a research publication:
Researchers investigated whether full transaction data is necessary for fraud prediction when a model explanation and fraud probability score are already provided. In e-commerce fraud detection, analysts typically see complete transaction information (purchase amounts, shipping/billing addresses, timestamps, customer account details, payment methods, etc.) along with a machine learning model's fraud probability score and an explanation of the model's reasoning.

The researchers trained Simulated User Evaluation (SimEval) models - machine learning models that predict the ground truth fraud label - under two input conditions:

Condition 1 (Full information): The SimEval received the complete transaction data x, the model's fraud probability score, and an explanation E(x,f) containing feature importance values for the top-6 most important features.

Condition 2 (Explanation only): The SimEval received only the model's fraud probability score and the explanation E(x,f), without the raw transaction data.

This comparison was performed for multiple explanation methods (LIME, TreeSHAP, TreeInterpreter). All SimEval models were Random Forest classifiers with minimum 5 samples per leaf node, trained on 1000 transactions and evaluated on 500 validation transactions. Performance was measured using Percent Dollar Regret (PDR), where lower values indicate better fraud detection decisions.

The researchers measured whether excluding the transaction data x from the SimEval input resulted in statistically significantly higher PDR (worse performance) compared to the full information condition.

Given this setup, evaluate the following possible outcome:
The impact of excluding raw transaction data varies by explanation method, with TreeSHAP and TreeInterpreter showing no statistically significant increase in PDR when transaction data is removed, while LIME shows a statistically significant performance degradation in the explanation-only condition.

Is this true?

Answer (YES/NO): YES